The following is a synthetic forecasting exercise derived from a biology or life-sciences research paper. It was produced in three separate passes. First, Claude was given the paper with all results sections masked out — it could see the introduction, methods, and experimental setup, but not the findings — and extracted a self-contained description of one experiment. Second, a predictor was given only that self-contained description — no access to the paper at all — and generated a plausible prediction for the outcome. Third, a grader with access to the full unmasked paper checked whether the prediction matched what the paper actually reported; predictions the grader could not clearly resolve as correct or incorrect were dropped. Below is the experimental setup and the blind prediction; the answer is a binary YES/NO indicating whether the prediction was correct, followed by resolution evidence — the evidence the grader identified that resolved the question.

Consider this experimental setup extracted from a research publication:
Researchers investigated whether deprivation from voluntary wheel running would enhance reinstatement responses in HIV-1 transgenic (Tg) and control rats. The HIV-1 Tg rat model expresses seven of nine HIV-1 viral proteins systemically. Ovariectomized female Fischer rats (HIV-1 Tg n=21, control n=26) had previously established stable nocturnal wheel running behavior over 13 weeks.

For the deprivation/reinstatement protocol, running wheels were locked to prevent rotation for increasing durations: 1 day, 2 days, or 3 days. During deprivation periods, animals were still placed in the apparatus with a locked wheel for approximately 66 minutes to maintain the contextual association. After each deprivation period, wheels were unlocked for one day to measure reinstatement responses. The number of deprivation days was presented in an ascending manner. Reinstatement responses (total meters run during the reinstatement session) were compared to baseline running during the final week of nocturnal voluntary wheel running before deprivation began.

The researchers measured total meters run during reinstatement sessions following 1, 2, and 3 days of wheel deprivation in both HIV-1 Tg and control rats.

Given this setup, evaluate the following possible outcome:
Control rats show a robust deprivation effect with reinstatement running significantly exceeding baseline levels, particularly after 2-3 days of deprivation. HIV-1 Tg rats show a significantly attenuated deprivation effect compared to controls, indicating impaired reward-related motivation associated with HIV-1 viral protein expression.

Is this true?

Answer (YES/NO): NO